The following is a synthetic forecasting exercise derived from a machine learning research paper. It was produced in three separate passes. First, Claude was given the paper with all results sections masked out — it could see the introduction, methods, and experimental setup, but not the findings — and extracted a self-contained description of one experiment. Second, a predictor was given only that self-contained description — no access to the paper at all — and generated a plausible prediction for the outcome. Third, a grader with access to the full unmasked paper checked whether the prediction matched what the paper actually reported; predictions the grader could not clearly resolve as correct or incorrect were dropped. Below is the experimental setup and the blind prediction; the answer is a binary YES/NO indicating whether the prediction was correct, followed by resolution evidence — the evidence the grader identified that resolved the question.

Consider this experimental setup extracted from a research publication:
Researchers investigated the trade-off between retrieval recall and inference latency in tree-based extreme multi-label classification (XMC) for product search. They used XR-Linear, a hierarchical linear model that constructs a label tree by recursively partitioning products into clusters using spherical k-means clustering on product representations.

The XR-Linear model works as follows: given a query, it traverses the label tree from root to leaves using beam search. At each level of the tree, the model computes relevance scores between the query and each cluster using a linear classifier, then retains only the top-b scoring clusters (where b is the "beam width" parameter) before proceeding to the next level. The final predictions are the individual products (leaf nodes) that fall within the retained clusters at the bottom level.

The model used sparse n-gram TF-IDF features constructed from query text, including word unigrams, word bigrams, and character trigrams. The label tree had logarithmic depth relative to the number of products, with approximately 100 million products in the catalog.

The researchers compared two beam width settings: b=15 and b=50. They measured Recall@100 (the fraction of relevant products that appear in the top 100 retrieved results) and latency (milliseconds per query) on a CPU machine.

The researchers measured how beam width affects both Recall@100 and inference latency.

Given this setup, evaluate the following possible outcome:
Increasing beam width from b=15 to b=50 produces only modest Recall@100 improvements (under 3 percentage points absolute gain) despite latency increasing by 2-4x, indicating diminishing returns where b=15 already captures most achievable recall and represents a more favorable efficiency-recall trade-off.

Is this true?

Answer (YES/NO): NO